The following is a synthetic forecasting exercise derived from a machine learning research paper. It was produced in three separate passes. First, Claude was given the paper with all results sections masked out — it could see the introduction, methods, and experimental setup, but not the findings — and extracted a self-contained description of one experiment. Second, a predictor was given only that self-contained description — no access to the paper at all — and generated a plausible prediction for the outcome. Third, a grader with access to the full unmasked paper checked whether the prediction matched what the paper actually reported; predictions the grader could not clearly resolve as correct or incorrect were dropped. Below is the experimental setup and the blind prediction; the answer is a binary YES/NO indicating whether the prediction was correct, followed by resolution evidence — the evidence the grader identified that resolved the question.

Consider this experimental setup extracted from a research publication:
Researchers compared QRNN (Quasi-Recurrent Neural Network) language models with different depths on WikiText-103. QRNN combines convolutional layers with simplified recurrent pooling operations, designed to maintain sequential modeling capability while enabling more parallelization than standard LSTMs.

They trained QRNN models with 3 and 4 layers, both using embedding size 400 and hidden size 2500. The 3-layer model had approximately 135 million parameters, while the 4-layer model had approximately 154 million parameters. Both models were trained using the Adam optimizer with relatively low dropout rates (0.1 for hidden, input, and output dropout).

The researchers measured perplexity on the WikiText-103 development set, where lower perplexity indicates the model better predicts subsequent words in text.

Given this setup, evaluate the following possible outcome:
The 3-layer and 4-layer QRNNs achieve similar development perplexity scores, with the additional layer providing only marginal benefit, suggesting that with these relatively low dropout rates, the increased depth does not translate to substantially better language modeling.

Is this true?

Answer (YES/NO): NO